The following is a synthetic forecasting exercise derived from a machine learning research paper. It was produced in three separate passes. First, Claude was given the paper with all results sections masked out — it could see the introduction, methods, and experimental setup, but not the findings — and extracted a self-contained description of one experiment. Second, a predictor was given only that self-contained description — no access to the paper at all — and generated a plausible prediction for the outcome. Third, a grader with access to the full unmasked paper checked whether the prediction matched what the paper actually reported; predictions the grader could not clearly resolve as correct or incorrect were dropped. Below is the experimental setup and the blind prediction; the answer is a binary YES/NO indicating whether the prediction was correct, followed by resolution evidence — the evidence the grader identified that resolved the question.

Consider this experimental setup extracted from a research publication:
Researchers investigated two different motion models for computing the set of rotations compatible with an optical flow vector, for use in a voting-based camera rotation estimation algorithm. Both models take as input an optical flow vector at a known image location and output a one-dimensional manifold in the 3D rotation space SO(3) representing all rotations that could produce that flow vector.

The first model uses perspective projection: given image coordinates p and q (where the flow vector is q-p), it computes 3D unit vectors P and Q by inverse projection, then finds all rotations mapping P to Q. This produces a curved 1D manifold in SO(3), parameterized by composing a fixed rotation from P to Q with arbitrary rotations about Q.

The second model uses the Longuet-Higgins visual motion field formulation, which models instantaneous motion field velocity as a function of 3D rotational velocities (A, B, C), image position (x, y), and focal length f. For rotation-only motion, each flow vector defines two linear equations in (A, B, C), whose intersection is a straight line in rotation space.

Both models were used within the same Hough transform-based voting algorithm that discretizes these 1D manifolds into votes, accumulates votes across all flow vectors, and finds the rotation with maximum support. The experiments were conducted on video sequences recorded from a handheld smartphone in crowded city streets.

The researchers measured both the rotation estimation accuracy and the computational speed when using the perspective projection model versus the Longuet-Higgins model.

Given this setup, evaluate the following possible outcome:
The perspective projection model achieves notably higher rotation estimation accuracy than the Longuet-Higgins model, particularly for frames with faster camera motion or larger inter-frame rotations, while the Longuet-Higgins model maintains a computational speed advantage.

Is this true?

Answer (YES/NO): NO